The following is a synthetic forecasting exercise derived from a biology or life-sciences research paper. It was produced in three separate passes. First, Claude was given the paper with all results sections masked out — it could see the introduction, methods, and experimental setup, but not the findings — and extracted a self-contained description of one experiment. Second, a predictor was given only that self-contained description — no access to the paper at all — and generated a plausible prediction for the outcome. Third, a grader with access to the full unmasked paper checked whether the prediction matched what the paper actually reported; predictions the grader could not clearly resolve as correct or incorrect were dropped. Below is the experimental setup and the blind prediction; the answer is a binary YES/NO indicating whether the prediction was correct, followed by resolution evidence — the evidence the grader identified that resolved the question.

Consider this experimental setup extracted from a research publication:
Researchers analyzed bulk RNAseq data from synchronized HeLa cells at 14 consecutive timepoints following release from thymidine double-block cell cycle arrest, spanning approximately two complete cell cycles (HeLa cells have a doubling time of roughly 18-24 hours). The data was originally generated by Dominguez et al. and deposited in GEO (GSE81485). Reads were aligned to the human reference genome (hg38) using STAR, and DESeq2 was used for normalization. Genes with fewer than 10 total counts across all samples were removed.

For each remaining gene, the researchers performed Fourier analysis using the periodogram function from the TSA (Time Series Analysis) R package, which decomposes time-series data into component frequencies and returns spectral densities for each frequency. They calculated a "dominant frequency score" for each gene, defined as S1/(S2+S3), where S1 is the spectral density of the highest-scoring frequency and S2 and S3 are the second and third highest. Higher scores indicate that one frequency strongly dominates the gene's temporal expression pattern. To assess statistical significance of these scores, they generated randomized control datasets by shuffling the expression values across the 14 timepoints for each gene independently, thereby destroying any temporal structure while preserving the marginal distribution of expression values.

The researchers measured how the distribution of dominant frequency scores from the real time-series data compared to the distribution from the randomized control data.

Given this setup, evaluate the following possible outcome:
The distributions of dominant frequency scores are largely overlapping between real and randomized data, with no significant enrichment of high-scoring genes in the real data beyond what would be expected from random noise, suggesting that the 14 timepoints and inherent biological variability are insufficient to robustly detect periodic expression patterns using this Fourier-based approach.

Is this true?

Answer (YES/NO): NO